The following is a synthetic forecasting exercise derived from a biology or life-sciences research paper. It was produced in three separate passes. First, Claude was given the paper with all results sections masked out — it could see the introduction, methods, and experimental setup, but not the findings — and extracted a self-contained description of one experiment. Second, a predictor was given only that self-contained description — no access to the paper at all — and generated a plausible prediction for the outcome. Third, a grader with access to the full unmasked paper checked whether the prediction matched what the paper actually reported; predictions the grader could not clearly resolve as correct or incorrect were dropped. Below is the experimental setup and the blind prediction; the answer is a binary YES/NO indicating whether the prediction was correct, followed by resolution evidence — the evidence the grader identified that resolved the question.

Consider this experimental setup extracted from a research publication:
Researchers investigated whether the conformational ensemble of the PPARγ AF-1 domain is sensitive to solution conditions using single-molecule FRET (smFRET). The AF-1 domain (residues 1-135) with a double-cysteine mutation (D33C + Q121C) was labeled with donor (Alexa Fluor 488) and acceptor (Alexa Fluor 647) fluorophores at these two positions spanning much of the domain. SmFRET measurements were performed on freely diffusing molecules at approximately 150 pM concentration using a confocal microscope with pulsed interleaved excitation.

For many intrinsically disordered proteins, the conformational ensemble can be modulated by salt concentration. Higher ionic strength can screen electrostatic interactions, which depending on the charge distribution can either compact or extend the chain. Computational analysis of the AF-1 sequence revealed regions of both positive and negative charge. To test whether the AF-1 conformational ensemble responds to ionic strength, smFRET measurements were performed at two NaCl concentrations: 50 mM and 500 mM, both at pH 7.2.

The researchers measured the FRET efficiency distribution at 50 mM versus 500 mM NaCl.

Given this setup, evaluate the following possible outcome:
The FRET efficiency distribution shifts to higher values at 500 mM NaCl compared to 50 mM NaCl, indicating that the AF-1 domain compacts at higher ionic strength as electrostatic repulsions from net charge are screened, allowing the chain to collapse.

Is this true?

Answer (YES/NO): YES